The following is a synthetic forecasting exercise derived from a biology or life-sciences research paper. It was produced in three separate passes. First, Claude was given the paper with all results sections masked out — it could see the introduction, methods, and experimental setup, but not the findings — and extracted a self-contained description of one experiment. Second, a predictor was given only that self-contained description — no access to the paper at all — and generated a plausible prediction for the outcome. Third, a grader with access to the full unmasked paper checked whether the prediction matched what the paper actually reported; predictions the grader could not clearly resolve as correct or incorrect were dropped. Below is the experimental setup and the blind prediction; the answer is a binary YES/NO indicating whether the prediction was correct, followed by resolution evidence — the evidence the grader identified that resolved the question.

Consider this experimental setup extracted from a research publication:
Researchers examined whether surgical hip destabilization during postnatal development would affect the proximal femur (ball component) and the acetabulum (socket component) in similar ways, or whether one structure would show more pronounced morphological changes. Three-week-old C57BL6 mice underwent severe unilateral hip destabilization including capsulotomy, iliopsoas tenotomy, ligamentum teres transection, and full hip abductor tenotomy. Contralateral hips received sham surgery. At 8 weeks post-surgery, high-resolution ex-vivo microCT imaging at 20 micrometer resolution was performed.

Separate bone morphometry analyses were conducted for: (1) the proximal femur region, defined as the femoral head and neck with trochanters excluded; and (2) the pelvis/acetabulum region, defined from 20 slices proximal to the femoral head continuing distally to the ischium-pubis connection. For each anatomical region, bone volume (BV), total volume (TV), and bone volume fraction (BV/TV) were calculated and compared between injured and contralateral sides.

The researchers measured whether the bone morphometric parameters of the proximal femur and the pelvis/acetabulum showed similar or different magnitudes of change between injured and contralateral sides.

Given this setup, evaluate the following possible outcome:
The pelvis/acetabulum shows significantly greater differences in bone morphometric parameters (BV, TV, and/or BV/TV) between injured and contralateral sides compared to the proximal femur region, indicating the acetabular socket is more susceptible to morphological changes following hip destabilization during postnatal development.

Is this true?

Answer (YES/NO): NO